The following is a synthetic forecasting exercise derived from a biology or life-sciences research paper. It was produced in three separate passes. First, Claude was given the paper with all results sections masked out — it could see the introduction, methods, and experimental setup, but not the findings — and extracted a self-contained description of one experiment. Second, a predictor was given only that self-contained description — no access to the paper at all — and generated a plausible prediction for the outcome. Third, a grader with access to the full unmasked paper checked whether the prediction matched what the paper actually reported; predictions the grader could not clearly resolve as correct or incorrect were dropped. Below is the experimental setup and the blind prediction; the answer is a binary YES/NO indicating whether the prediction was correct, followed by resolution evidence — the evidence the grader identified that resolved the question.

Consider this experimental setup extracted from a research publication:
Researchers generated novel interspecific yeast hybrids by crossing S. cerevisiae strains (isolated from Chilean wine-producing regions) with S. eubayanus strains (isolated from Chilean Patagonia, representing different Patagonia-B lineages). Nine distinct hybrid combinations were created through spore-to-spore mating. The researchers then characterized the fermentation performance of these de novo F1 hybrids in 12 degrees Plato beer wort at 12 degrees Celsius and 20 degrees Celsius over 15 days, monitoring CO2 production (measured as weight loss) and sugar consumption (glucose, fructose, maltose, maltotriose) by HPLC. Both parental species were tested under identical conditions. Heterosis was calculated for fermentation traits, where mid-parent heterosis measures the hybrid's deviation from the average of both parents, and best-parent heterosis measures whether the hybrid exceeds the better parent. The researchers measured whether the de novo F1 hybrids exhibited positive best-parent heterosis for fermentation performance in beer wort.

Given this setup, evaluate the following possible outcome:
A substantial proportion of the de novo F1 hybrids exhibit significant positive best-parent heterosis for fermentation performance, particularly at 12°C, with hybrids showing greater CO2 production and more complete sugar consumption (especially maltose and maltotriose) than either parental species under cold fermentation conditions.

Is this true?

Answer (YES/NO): NO